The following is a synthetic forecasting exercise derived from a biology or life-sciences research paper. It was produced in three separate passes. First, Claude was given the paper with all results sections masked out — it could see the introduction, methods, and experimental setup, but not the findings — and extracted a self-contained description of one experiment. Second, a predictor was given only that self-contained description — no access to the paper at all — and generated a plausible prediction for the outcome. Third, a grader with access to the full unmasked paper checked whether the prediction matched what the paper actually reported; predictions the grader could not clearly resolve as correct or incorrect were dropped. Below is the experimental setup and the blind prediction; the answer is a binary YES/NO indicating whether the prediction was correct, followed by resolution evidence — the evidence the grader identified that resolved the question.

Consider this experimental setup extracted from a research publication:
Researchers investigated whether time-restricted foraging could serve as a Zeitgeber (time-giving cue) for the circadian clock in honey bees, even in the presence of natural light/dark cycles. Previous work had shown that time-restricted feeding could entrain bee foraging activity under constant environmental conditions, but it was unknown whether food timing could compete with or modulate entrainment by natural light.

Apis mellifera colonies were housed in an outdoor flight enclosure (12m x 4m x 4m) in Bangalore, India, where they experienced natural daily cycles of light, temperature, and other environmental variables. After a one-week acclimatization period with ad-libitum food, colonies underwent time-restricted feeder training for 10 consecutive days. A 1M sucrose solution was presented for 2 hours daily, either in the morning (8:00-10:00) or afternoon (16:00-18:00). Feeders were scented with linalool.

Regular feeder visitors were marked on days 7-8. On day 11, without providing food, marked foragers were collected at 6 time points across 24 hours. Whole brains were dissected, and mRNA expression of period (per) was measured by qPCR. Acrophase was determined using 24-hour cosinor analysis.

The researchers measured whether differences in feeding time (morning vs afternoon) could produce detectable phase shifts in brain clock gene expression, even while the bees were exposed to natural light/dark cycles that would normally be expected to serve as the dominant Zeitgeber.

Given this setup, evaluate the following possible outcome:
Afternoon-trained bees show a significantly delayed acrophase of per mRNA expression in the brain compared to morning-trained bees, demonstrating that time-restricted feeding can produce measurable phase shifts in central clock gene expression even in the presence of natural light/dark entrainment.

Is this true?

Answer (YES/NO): YES